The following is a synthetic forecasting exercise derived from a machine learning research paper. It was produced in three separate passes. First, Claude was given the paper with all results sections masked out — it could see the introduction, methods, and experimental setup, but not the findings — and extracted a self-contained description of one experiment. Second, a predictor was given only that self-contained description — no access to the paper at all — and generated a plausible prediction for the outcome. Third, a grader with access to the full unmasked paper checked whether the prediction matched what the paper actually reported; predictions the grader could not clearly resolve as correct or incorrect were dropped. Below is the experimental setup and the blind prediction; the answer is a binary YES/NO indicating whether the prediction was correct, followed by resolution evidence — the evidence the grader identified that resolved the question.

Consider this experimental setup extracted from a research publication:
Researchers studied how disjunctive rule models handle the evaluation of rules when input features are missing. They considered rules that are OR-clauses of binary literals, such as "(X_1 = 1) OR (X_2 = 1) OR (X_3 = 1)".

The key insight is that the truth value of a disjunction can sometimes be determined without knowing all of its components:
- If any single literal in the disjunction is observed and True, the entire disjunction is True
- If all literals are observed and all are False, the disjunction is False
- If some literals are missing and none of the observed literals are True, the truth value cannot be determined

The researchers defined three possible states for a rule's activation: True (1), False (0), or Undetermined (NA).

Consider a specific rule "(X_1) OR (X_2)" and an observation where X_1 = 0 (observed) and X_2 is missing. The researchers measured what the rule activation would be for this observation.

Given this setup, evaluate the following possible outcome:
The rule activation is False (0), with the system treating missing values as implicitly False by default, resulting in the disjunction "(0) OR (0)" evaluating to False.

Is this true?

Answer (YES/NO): NO